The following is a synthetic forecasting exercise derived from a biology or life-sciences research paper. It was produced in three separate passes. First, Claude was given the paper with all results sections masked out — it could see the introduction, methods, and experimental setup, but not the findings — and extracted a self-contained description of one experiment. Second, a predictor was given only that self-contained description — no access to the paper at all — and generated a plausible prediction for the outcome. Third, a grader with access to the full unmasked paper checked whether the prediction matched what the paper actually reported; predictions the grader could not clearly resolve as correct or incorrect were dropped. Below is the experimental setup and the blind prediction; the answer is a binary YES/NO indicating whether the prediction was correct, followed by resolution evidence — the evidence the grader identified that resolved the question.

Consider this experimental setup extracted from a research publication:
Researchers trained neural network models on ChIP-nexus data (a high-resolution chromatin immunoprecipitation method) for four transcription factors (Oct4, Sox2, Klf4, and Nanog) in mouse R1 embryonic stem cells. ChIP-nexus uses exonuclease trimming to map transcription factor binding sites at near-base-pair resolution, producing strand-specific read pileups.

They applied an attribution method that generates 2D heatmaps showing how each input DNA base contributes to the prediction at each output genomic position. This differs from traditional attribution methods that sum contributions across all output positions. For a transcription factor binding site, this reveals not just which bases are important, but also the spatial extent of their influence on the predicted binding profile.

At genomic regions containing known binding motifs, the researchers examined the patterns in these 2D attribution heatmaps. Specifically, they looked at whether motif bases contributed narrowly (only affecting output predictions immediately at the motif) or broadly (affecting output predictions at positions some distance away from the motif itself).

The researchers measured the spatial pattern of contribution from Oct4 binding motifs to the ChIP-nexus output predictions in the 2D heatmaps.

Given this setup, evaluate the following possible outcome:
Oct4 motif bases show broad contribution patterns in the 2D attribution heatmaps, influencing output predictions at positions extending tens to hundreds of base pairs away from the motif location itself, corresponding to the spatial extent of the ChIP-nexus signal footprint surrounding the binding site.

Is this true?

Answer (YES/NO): YES